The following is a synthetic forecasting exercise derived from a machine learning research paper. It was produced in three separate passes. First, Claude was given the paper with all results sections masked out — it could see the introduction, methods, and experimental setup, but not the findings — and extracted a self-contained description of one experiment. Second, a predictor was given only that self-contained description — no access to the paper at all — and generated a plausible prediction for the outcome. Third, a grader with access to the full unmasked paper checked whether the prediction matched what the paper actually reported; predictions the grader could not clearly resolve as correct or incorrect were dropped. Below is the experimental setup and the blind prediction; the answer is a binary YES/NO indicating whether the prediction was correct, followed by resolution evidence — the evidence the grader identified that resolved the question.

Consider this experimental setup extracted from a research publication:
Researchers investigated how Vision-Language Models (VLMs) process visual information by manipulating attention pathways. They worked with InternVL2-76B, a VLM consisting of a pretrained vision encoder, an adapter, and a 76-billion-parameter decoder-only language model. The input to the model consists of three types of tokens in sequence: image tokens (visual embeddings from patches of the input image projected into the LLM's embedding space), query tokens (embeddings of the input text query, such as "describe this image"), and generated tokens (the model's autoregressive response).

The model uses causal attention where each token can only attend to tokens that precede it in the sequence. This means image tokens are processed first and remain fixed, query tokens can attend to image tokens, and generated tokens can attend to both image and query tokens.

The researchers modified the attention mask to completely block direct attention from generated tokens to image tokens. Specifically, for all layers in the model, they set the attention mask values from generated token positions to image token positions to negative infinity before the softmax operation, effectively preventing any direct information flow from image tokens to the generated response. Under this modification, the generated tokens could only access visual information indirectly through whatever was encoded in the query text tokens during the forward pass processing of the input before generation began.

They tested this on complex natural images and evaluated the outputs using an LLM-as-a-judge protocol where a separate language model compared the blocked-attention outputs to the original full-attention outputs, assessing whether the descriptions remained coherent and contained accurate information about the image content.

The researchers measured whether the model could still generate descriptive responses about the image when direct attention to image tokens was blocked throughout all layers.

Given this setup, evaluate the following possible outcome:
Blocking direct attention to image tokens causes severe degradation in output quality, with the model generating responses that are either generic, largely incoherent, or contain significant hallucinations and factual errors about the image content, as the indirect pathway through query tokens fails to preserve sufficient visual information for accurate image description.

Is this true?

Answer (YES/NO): NO